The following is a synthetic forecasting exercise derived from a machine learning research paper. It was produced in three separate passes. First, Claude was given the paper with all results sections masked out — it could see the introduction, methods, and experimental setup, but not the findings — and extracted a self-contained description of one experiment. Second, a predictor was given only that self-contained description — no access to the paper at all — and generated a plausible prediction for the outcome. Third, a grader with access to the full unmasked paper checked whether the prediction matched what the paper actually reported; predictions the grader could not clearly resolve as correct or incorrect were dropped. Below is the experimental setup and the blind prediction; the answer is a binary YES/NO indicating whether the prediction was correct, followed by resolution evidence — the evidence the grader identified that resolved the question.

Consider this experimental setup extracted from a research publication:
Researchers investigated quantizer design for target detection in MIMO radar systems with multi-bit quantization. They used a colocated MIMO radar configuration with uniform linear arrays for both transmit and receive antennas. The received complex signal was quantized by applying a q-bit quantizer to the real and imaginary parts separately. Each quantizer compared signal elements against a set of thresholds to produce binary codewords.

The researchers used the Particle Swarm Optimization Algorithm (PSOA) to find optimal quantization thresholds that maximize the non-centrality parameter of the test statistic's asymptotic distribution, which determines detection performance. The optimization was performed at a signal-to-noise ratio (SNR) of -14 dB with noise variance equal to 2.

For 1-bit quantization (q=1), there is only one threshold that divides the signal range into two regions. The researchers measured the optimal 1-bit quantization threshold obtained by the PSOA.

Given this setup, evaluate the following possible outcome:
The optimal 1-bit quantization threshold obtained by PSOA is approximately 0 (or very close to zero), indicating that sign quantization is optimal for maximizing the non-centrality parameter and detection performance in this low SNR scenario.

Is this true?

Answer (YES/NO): YES